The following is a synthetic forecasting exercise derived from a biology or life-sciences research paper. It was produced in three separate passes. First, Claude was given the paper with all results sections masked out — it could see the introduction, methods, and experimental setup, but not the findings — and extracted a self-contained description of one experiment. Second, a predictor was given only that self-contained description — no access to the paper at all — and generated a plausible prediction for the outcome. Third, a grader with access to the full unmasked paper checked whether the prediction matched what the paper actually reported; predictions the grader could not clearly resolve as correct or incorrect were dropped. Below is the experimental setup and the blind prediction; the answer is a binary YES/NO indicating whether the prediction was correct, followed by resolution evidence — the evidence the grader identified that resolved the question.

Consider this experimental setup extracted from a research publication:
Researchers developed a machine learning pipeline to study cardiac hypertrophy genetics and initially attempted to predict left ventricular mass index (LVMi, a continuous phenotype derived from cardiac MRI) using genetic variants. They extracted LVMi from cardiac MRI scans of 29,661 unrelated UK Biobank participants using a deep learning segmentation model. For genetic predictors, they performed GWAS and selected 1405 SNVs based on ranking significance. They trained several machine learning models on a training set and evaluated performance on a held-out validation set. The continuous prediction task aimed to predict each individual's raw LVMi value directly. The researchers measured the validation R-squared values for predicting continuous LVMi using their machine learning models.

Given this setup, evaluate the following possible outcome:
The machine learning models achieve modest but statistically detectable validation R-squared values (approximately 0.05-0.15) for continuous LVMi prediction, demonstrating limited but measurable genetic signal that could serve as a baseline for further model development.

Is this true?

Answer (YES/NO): NO